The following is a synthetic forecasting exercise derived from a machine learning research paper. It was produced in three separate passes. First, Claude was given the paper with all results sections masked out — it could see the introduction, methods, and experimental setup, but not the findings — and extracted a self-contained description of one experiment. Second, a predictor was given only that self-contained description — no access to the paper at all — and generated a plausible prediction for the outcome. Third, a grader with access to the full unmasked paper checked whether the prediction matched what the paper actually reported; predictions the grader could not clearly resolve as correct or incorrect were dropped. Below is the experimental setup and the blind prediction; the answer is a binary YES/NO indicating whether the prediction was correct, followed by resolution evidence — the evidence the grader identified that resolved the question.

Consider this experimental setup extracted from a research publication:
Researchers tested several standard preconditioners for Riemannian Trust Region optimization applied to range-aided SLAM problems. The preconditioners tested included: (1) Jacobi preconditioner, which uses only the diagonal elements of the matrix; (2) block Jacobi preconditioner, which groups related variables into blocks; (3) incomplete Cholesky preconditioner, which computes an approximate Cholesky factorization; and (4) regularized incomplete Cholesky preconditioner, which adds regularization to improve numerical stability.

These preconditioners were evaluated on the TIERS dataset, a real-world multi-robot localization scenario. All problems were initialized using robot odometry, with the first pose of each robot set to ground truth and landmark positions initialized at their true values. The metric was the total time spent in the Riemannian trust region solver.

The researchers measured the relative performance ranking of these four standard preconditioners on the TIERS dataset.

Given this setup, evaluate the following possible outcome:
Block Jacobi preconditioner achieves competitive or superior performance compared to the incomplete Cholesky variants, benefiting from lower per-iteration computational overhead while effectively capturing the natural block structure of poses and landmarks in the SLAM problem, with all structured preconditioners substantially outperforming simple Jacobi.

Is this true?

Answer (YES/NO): NO